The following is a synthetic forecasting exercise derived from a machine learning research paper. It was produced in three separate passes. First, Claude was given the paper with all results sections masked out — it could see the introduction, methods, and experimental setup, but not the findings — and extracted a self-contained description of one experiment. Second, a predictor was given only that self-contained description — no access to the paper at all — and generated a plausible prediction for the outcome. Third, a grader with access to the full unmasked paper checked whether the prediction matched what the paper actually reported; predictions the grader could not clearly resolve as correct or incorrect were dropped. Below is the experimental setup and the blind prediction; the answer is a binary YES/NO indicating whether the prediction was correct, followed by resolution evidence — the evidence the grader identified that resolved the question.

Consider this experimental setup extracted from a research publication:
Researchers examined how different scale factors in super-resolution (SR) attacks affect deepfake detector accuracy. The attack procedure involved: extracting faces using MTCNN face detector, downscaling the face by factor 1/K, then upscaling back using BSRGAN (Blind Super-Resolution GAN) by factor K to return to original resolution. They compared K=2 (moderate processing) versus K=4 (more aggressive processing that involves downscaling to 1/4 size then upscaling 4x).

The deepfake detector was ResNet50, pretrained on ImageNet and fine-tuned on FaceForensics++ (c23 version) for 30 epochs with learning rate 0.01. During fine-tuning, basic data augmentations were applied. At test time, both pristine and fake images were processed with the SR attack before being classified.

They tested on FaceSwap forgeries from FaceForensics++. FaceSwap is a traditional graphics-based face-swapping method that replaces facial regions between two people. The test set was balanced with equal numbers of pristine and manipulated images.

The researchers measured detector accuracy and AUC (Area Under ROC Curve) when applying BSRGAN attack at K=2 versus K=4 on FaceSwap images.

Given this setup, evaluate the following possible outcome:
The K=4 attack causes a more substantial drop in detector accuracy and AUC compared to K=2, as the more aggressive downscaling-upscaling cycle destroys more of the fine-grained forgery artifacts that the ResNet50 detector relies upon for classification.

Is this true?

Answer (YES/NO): YES